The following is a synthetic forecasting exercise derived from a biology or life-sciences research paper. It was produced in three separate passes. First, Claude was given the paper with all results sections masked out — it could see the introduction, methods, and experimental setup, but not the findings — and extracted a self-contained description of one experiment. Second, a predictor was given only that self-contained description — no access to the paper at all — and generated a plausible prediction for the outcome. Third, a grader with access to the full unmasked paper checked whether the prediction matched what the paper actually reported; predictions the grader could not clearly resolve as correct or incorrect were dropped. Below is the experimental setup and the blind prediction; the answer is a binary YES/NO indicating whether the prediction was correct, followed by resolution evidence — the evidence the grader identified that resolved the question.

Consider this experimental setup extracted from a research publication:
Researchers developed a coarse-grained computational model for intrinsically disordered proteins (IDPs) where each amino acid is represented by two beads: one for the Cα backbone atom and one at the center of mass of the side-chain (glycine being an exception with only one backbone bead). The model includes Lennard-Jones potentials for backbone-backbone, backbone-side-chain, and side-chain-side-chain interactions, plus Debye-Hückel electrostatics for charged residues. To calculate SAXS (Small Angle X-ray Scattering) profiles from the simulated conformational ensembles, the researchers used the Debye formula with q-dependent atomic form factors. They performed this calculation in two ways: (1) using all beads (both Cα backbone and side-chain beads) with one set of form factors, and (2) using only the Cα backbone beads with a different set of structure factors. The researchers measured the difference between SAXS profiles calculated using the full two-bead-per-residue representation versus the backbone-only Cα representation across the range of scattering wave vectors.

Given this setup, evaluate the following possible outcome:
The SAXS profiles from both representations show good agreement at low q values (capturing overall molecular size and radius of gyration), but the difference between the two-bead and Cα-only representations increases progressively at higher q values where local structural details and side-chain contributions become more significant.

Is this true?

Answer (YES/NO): NO